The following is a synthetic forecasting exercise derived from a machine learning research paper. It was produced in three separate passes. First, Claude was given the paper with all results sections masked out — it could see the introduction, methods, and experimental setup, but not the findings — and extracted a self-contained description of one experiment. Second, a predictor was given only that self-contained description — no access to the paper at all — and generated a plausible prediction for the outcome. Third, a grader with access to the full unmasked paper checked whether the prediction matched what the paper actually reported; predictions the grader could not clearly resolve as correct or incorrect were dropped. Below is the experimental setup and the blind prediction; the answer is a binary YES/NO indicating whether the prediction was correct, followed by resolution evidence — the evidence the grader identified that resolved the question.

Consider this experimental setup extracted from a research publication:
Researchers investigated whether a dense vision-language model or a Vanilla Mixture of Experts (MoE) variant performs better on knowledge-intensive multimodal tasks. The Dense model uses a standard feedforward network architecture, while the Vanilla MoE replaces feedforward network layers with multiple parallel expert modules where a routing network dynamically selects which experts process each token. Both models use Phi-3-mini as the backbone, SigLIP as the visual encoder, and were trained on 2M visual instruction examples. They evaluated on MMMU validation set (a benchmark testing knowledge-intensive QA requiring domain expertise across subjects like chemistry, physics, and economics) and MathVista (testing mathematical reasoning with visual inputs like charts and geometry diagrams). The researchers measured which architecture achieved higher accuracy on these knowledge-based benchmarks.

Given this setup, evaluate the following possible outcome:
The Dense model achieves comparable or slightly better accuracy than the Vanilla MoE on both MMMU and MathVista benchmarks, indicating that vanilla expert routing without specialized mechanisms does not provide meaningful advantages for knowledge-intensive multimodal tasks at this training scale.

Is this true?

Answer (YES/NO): YES